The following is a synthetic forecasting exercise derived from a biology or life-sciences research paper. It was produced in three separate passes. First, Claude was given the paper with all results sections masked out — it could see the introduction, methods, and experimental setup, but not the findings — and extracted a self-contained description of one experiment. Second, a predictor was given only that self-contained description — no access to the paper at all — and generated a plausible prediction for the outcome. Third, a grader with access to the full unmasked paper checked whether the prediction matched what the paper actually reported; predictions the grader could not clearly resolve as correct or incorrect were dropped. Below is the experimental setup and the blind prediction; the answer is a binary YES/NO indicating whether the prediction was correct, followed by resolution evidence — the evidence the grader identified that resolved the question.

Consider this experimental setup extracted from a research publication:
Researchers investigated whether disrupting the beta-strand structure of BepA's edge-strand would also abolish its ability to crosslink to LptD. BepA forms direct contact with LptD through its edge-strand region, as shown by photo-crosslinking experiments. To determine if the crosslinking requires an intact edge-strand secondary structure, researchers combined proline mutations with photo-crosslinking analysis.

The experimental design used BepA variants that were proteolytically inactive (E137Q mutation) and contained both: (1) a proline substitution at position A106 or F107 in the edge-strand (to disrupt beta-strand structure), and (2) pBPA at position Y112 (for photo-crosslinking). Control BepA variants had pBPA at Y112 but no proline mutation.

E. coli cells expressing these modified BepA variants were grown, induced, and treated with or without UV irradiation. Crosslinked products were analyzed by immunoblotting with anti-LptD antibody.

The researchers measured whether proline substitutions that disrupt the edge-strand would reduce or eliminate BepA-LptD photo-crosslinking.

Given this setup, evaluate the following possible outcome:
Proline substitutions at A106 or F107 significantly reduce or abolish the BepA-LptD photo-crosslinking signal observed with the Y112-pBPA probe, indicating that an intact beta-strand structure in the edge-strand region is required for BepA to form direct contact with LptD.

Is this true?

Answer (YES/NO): YES